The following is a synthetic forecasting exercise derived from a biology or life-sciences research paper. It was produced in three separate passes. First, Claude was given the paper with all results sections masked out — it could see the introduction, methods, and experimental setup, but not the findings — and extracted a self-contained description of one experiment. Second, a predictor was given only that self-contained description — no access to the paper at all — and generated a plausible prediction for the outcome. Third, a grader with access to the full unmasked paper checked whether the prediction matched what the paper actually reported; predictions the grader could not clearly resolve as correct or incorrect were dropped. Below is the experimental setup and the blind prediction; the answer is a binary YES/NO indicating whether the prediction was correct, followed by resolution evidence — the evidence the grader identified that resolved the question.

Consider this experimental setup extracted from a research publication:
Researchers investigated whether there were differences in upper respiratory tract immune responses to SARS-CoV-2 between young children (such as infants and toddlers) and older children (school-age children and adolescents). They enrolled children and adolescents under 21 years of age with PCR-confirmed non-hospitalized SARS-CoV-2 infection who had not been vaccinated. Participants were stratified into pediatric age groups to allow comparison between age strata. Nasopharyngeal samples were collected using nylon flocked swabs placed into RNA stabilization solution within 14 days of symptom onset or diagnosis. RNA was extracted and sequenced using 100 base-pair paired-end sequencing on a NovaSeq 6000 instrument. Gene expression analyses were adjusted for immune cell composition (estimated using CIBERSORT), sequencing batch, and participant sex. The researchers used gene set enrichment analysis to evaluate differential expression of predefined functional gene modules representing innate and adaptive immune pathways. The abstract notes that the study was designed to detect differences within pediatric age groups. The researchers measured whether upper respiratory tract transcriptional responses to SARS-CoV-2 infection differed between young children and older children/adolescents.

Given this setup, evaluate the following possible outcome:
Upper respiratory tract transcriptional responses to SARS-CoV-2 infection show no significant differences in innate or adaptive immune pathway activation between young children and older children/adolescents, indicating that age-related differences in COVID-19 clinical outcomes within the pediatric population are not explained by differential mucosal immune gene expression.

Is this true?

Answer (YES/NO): NO